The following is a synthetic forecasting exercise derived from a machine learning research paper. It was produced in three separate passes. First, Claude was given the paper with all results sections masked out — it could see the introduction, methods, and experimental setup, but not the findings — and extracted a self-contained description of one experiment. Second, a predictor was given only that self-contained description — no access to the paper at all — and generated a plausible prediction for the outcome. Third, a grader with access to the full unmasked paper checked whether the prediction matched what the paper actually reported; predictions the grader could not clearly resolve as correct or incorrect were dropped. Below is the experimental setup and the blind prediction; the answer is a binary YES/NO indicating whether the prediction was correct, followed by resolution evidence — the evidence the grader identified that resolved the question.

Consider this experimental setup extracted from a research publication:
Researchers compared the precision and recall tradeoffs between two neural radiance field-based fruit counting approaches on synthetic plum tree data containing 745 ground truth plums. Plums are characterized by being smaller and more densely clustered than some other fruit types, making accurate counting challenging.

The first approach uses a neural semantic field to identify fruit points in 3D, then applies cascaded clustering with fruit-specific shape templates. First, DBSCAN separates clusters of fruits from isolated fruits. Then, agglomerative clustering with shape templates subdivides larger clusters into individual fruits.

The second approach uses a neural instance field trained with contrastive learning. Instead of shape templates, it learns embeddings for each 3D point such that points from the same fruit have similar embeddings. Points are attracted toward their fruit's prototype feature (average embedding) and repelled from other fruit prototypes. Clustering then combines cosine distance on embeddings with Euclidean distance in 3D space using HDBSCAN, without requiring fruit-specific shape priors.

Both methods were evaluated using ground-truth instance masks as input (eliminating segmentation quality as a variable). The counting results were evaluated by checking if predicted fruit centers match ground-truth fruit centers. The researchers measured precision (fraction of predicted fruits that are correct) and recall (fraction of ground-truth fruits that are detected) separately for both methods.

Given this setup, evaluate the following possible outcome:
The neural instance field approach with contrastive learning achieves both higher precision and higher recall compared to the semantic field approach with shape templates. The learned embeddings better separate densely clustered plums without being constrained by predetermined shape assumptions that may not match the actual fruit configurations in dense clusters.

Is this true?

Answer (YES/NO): NO